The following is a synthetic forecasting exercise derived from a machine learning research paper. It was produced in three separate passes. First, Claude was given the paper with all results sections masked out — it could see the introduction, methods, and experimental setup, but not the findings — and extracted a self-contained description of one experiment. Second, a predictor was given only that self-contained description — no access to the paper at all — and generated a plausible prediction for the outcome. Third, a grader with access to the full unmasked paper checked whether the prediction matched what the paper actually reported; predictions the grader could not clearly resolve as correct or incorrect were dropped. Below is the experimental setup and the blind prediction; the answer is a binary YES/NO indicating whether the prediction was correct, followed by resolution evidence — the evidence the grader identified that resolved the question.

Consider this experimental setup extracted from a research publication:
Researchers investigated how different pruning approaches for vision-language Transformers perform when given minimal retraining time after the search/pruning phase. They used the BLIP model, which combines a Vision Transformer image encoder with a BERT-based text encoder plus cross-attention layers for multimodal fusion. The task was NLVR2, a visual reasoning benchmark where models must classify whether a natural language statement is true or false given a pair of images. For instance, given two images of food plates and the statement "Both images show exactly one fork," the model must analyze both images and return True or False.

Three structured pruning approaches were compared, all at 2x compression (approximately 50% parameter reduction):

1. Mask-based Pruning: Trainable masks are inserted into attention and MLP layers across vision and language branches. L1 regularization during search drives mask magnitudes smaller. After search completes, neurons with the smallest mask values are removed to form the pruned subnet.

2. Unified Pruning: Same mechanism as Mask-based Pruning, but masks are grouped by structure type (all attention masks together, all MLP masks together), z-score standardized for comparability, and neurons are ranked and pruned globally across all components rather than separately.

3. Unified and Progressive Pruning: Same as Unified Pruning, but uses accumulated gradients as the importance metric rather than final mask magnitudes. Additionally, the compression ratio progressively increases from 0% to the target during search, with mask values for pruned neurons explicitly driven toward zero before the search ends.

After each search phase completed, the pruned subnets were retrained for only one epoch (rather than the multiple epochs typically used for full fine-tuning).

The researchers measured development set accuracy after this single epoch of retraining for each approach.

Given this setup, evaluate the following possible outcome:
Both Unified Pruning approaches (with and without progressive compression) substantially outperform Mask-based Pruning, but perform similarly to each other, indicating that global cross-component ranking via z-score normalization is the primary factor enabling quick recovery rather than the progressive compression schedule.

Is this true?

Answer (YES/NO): NO